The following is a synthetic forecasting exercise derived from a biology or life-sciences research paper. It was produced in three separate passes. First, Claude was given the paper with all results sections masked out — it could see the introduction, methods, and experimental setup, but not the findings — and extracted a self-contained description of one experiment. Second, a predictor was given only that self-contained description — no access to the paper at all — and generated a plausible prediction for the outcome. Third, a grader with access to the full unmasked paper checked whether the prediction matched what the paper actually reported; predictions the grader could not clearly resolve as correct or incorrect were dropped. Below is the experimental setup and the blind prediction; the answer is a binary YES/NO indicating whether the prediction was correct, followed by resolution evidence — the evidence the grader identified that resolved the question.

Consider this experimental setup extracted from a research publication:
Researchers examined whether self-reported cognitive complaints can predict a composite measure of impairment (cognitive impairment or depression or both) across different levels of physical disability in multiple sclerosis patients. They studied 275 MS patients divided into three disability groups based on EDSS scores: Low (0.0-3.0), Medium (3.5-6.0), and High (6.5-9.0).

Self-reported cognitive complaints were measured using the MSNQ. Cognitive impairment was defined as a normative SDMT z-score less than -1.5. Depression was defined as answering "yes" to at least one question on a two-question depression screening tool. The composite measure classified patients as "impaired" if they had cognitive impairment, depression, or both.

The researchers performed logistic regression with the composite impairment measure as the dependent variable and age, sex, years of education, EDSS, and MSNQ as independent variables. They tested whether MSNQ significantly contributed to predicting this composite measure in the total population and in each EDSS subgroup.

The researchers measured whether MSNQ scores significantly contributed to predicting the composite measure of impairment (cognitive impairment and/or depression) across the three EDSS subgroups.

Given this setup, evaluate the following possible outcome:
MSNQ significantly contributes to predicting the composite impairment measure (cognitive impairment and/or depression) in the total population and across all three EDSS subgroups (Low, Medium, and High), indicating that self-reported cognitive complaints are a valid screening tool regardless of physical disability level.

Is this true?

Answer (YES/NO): YES